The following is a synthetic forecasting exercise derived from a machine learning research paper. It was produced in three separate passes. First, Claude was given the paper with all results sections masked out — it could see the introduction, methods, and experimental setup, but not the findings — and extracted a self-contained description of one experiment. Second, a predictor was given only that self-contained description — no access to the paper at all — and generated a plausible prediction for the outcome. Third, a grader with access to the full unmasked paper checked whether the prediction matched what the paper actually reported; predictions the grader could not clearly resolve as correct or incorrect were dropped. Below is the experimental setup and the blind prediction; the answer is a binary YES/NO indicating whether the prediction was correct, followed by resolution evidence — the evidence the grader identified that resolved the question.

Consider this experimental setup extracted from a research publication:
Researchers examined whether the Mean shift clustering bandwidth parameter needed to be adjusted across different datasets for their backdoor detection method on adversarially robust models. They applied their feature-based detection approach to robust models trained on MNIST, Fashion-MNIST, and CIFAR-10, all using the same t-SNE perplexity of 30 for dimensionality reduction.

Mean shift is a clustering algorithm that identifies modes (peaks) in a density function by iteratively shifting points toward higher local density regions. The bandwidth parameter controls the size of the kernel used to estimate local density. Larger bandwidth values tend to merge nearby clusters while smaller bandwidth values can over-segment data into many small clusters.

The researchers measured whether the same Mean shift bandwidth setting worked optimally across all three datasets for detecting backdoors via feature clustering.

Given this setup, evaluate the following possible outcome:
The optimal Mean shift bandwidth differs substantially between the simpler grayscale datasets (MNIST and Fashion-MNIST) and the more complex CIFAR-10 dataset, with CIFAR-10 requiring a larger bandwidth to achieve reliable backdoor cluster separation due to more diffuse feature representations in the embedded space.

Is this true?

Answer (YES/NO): NO